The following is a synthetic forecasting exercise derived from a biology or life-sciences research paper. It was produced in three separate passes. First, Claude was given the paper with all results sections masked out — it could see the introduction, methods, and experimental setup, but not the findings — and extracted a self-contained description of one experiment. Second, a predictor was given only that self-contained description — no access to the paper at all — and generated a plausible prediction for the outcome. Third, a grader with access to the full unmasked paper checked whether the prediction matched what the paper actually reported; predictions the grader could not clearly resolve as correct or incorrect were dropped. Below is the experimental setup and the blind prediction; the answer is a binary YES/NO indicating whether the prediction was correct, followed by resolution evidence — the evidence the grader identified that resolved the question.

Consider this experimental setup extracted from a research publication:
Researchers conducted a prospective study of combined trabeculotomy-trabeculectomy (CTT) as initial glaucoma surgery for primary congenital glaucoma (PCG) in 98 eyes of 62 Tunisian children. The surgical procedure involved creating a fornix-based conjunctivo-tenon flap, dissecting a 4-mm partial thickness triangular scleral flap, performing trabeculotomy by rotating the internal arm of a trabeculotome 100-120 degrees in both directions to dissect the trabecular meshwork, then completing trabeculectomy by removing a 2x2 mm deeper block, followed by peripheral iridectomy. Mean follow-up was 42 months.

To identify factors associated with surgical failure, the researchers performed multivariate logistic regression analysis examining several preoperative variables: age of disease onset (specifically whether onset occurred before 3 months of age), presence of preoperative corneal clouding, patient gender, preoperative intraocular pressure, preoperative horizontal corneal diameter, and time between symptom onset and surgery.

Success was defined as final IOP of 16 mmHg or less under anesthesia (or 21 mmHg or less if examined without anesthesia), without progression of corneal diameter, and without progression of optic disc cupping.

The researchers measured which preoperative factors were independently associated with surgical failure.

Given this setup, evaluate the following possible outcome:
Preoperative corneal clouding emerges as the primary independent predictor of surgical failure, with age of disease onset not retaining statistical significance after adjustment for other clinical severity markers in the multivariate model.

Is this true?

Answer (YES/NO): NO